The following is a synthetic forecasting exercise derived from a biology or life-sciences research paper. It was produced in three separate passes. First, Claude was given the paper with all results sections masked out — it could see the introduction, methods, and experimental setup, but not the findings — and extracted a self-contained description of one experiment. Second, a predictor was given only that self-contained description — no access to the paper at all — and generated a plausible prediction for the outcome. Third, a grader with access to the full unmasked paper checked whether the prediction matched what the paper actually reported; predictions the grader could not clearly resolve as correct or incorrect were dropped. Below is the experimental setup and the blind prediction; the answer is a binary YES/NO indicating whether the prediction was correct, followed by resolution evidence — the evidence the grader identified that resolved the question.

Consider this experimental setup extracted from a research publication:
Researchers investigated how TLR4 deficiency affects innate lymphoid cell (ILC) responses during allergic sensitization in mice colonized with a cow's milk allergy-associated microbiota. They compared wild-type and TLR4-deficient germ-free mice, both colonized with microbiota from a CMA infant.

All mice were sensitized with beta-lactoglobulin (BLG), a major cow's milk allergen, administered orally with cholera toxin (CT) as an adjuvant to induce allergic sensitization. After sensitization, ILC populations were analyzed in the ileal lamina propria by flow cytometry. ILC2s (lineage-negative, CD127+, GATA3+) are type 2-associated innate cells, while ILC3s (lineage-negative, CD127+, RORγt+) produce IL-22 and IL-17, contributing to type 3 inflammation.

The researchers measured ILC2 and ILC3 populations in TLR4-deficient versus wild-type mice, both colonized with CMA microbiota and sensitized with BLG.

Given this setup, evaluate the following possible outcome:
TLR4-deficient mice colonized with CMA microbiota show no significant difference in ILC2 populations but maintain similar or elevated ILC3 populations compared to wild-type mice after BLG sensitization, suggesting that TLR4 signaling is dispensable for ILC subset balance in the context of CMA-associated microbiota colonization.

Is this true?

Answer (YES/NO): NO